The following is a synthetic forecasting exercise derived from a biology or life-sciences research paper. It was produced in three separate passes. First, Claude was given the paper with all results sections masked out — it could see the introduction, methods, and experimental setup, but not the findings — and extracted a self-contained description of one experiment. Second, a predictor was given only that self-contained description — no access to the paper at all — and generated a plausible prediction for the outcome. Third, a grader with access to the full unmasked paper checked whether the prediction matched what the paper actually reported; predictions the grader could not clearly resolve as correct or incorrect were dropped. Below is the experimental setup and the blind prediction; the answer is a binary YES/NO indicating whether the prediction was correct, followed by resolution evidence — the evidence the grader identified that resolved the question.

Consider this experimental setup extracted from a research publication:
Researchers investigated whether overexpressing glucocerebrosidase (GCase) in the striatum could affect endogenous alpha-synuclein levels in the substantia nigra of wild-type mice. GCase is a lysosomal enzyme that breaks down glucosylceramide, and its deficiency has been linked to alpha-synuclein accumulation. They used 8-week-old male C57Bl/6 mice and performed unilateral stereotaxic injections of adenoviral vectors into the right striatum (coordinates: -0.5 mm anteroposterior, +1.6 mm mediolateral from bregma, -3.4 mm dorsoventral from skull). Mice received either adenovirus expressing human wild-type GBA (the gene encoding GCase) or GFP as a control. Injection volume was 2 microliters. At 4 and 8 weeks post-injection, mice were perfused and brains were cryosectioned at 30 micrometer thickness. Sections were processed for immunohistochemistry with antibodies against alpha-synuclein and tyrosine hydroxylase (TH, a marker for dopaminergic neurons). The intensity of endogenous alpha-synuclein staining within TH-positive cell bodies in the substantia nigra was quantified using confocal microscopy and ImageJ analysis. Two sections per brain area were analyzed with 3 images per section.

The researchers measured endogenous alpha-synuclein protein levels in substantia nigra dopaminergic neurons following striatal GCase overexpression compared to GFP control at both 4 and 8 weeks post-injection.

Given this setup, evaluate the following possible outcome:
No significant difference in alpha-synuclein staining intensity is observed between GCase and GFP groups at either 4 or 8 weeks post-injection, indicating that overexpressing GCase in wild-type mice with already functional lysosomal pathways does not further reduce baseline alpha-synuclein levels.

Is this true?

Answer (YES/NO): YES